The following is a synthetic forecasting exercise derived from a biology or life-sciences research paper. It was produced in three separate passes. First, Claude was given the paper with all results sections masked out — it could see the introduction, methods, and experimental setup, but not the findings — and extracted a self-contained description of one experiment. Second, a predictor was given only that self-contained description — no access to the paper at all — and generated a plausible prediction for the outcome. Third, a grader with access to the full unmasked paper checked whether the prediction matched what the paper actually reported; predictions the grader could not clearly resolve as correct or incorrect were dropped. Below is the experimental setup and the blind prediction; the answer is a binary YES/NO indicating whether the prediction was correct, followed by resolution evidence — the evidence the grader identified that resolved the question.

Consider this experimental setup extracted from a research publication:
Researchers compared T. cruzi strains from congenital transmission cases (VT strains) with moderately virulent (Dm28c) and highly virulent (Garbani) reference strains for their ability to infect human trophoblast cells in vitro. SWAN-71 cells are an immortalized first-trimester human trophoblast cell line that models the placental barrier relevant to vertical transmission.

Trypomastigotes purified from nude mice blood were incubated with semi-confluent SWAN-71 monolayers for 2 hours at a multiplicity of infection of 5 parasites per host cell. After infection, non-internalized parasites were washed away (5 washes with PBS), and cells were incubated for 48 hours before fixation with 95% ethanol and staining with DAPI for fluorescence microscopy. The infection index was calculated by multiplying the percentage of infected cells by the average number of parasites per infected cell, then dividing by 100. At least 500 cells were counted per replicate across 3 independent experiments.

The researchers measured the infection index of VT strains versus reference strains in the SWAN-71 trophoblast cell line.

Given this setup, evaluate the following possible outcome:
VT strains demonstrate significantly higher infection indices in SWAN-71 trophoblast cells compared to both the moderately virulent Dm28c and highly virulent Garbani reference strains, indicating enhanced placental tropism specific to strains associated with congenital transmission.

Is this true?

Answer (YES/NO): NO